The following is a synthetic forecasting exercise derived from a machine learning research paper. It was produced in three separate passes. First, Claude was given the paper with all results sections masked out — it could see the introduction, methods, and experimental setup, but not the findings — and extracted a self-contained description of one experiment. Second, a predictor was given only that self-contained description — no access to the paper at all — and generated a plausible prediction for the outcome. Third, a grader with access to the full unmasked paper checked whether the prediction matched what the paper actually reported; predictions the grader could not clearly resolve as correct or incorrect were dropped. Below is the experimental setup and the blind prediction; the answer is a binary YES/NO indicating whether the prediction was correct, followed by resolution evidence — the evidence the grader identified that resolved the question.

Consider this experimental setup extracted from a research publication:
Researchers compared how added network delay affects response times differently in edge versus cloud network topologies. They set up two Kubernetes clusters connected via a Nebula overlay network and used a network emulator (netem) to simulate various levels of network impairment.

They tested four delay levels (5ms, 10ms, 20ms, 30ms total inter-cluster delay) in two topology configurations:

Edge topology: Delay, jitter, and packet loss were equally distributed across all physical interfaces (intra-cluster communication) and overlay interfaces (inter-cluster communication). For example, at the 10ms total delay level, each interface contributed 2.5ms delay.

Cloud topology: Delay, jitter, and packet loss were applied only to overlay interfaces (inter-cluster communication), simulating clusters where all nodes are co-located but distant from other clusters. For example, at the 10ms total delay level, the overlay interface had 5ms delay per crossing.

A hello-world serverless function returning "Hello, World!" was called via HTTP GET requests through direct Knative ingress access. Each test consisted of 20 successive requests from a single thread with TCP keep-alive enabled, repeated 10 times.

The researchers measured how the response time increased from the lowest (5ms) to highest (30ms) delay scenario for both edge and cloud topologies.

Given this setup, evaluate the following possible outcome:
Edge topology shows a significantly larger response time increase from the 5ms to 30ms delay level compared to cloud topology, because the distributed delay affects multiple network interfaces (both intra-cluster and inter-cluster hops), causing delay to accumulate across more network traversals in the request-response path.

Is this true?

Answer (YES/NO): NO